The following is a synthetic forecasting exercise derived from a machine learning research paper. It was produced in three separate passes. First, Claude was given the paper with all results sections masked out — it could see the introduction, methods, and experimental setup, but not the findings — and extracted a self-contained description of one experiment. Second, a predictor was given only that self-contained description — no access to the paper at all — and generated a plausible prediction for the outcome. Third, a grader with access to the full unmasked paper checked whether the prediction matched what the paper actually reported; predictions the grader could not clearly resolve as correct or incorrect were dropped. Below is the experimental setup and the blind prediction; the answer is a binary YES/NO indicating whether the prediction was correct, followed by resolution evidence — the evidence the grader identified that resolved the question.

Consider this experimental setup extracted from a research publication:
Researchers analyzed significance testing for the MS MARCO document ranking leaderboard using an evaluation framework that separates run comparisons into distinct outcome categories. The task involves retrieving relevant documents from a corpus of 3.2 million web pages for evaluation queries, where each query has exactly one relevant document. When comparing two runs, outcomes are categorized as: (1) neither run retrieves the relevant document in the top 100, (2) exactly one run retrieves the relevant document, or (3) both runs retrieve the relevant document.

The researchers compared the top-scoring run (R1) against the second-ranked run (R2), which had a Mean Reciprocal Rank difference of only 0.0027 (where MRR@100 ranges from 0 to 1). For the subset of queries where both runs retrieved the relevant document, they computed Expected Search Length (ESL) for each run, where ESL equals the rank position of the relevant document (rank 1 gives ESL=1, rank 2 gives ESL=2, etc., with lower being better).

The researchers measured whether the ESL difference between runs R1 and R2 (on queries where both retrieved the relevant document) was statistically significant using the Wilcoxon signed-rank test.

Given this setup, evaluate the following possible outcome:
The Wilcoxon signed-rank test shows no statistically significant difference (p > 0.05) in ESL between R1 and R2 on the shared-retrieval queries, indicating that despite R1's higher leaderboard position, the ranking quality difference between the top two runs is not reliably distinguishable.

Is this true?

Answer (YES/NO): NO